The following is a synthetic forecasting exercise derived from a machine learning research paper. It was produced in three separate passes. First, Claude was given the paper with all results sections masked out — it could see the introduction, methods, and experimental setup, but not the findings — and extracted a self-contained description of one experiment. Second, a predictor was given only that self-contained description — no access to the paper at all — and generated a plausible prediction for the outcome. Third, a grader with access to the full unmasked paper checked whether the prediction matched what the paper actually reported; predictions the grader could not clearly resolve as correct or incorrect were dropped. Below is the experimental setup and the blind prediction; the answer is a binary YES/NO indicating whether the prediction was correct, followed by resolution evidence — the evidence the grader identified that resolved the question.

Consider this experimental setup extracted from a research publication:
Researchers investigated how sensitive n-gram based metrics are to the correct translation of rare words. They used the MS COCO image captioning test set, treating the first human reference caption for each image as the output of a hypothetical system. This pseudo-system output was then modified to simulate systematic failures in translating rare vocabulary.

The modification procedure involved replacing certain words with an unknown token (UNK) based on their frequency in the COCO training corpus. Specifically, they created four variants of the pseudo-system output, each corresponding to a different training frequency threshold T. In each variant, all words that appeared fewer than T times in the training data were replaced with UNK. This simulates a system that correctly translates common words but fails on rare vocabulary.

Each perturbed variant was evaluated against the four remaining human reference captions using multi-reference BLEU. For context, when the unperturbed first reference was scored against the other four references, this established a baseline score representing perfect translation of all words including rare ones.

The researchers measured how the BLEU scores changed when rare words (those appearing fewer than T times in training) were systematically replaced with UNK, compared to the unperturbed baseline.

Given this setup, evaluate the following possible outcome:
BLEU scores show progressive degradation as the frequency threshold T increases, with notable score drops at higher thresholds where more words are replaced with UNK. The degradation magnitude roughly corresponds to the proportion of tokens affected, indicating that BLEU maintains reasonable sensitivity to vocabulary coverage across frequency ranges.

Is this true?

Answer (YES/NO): NO